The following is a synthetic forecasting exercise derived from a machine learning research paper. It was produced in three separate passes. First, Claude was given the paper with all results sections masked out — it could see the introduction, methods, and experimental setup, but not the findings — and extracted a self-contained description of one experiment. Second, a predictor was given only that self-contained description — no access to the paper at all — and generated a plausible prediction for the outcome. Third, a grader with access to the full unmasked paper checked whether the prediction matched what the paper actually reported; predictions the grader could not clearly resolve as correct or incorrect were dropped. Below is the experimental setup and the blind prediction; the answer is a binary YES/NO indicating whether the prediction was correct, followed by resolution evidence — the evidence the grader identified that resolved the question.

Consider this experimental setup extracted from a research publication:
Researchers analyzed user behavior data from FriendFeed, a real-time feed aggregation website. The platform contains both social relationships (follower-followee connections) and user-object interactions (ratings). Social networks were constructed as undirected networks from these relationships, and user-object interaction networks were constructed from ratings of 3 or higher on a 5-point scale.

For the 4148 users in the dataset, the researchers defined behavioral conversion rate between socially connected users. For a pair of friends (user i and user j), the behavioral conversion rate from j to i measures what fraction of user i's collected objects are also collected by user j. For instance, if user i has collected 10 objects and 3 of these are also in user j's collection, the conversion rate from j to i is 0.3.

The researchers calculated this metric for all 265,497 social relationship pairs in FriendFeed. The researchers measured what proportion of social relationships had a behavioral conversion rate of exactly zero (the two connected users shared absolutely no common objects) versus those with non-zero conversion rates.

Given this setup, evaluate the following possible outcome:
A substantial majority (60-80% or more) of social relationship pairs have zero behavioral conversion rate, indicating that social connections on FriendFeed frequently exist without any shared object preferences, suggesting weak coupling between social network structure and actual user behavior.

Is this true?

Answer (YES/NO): NO